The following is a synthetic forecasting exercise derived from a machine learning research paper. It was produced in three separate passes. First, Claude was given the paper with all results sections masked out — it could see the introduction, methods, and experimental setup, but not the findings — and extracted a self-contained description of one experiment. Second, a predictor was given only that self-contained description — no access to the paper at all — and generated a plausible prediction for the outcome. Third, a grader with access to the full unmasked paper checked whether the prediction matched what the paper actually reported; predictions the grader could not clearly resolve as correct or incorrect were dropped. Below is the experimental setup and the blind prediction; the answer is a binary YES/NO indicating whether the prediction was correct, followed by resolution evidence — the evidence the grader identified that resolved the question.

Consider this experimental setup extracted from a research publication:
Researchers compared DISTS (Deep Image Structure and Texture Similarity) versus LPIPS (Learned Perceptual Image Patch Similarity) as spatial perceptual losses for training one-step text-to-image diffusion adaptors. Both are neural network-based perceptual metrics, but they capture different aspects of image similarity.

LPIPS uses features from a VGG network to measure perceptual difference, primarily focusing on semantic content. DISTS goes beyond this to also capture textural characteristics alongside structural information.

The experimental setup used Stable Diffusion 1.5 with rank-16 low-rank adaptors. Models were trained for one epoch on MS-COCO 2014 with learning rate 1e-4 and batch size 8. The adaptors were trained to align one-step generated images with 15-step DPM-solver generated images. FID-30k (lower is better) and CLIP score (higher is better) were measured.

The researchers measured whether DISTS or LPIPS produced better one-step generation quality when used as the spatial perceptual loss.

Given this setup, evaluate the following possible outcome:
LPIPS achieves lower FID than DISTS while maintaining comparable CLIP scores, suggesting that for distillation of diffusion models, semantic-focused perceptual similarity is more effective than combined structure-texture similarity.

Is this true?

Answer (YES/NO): NO